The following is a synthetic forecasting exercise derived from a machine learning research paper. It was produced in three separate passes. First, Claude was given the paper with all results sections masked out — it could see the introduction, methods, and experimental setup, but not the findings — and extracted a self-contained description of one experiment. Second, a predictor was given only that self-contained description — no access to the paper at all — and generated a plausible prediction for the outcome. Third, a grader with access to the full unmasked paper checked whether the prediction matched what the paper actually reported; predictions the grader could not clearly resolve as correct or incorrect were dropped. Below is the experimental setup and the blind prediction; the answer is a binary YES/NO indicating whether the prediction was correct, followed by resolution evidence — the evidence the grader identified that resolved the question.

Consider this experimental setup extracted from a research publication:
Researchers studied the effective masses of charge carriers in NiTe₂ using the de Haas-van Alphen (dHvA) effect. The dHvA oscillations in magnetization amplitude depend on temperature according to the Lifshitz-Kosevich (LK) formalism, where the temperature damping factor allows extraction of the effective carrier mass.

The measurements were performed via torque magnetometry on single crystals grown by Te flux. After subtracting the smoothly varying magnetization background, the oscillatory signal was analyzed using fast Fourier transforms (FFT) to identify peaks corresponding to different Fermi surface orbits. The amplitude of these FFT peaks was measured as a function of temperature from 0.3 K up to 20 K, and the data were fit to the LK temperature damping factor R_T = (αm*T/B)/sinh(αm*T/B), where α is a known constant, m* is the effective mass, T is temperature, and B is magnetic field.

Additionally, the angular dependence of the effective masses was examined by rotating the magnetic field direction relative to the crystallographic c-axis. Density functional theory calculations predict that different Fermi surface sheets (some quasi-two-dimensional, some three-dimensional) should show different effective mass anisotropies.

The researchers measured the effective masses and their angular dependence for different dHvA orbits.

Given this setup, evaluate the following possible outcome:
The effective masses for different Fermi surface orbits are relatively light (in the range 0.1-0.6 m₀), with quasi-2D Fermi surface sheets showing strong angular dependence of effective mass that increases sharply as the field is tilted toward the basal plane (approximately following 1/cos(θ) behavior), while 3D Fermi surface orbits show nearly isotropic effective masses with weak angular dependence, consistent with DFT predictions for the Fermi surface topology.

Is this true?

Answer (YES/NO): NO